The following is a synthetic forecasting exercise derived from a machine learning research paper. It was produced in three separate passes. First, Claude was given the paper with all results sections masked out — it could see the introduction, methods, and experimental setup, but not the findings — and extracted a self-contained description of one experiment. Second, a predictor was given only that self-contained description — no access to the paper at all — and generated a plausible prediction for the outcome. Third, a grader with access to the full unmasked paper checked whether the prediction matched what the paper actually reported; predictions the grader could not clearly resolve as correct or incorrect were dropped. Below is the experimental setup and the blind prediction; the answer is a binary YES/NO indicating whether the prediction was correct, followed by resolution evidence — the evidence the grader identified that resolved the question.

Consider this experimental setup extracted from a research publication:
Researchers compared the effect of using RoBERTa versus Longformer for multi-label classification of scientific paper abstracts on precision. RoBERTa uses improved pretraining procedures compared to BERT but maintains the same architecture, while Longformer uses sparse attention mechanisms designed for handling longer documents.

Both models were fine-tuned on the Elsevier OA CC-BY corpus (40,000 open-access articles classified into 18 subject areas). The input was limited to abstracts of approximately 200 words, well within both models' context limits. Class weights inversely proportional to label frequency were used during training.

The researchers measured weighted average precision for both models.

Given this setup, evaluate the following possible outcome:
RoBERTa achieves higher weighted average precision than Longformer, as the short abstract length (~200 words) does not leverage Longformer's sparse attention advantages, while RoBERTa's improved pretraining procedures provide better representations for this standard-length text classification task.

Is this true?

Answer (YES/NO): YES